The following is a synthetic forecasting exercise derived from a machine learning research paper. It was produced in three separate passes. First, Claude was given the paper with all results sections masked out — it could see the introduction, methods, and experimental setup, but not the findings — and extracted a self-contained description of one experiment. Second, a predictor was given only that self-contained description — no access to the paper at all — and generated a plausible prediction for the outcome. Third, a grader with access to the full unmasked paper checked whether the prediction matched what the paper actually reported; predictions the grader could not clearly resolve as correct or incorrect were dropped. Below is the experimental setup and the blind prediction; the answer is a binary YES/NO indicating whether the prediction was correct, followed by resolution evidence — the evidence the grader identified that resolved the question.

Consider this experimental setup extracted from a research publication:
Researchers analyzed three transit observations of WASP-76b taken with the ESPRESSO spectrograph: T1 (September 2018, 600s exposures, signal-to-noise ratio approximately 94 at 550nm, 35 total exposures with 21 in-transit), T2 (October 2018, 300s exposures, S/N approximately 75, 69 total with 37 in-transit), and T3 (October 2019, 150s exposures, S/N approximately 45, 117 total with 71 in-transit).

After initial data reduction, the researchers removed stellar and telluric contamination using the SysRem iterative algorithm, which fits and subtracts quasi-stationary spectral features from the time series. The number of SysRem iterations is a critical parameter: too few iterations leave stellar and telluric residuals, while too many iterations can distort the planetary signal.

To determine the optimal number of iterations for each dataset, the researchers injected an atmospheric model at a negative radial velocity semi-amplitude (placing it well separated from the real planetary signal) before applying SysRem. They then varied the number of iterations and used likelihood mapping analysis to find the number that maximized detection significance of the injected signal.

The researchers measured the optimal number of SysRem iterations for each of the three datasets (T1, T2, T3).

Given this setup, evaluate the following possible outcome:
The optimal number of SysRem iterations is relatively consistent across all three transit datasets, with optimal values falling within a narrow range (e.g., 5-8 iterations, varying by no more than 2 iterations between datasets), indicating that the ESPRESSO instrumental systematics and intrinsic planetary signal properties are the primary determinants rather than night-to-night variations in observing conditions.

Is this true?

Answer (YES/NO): NO